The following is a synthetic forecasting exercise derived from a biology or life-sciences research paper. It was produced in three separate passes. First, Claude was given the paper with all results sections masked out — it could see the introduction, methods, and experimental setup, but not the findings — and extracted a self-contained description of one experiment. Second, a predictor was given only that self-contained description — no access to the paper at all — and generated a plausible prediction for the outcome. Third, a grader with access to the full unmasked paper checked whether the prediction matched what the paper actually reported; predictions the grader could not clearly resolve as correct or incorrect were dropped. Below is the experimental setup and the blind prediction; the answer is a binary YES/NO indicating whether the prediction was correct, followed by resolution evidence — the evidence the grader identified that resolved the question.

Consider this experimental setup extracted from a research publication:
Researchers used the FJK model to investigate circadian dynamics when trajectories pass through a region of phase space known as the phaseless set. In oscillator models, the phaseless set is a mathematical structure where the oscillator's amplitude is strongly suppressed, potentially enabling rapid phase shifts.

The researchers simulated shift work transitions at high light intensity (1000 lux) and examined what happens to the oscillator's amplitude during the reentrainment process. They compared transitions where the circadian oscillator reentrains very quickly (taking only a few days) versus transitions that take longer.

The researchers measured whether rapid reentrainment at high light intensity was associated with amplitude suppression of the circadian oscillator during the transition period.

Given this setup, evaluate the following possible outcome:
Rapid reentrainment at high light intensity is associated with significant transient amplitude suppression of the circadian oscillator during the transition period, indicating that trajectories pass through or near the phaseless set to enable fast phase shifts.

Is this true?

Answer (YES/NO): YES